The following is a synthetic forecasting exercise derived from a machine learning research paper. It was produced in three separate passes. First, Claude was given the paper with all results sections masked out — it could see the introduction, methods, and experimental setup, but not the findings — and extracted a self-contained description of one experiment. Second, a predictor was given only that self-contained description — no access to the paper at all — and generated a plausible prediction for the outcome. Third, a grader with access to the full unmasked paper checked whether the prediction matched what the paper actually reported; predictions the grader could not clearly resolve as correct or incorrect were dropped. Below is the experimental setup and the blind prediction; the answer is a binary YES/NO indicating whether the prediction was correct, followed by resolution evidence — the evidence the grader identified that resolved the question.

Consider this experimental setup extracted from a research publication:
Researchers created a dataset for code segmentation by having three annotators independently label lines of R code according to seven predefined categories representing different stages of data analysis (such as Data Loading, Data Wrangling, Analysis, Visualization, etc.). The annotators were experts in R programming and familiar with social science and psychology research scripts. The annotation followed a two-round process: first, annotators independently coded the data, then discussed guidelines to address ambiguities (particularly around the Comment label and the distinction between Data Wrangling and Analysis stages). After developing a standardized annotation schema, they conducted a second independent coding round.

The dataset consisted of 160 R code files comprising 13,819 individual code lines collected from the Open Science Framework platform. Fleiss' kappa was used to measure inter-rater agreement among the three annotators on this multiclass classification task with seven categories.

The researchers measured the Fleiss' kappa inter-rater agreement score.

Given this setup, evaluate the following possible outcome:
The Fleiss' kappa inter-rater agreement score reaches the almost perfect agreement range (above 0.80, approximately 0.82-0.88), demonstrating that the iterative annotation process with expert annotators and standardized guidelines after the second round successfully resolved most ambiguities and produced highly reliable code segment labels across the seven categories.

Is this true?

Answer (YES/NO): NO